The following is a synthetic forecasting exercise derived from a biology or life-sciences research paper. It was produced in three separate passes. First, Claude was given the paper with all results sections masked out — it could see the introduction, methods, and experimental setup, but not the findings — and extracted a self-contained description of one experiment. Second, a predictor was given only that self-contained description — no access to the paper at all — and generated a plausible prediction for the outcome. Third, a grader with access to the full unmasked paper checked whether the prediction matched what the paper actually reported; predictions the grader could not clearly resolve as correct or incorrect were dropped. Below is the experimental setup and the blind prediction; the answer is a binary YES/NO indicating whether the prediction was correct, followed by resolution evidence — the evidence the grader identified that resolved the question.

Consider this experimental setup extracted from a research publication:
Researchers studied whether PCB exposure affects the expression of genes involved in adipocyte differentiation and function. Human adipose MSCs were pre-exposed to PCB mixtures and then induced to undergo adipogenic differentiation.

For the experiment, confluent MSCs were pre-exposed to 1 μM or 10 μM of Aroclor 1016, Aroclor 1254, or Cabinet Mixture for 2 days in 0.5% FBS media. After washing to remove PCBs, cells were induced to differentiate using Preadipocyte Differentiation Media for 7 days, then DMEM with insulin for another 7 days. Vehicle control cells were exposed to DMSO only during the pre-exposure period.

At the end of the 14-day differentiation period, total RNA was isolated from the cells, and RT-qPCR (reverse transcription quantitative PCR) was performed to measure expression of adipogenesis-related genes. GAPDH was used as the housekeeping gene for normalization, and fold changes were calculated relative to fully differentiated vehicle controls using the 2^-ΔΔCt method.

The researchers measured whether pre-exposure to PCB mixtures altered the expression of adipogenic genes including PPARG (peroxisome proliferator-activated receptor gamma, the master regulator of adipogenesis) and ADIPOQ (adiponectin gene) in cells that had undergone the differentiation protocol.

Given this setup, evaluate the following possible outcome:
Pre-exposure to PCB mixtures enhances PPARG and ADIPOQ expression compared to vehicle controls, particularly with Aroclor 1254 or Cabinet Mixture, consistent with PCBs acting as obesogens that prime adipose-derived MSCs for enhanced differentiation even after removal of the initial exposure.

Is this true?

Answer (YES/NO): NO